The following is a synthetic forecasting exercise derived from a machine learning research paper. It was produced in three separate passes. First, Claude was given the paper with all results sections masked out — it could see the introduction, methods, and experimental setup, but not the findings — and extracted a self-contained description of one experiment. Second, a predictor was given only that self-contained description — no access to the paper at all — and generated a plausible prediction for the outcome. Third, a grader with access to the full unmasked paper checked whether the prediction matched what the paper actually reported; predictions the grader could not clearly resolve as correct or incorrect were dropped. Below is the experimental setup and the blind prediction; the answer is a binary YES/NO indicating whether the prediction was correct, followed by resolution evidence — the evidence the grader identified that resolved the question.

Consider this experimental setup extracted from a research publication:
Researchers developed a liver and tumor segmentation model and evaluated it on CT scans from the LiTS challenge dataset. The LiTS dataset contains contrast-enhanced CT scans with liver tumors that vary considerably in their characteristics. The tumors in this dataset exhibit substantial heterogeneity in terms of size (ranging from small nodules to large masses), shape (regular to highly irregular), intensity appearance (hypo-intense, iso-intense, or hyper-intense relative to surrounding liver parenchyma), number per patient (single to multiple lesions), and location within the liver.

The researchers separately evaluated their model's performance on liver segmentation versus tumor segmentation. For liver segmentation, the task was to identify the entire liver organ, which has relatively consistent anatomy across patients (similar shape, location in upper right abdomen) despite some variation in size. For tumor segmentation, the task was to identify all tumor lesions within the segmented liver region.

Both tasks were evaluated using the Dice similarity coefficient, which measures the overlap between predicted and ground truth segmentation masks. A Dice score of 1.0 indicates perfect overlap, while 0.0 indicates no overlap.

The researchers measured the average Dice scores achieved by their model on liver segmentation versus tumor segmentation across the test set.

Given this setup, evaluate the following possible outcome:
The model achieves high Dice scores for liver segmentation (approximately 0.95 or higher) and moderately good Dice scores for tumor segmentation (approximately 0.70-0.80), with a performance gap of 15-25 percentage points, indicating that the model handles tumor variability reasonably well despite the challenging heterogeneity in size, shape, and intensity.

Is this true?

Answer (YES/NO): YES